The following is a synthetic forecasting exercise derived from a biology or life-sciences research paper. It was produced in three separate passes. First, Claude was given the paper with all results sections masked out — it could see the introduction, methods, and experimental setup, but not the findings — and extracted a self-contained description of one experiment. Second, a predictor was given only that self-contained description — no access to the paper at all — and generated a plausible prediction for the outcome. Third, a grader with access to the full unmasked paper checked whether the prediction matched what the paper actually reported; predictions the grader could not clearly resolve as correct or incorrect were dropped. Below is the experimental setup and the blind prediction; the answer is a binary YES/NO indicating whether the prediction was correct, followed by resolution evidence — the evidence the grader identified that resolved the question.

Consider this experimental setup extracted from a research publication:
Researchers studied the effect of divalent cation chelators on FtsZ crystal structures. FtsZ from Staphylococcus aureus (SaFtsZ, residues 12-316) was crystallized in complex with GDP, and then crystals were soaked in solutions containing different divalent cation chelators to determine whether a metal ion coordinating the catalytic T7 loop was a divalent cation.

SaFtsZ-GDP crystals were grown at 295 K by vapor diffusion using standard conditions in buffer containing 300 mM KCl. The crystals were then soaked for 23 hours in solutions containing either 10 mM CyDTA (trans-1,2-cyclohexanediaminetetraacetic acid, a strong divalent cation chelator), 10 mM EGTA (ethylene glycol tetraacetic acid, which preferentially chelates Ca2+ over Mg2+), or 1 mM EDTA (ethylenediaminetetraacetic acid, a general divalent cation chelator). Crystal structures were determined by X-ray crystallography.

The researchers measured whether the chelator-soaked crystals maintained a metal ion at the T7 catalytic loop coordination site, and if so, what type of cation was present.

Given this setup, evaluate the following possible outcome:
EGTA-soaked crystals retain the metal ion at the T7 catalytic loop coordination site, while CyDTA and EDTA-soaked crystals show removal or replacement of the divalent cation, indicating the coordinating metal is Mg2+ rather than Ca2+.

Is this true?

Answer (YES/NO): NO